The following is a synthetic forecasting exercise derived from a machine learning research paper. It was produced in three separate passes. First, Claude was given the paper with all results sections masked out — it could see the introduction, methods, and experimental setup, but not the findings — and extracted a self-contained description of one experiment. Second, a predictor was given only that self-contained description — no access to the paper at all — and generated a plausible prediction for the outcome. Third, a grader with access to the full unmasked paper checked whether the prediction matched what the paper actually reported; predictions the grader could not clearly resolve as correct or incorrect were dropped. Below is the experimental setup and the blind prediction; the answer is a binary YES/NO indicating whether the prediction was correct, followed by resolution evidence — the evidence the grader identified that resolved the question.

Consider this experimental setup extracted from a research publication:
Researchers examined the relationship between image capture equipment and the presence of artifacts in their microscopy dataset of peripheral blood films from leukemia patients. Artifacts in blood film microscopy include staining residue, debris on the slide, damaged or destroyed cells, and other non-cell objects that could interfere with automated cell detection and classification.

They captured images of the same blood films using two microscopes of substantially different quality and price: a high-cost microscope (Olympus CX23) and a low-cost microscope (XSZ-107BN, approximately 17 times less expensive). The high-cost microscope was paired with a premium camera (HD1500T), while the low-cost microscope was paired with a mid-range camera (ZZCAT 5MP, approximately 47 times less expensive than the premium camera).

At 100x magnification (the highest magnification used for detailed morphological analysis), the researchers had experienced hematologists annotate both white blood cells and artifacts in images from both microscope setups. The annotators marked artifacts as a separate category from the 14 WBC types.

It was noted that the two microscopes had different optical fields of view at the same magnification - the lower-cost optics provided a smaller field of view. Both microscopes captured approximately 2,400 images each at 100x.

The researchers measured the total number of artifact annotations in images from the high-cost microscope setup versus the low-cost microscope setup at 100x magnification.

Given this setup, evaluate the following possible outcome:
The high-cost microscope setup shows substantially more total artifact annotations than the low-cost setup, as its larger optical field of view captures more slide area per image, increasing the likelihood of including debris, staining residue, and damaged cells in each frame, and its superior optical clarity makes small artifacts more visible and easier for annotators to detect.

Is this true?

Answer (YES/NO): YES